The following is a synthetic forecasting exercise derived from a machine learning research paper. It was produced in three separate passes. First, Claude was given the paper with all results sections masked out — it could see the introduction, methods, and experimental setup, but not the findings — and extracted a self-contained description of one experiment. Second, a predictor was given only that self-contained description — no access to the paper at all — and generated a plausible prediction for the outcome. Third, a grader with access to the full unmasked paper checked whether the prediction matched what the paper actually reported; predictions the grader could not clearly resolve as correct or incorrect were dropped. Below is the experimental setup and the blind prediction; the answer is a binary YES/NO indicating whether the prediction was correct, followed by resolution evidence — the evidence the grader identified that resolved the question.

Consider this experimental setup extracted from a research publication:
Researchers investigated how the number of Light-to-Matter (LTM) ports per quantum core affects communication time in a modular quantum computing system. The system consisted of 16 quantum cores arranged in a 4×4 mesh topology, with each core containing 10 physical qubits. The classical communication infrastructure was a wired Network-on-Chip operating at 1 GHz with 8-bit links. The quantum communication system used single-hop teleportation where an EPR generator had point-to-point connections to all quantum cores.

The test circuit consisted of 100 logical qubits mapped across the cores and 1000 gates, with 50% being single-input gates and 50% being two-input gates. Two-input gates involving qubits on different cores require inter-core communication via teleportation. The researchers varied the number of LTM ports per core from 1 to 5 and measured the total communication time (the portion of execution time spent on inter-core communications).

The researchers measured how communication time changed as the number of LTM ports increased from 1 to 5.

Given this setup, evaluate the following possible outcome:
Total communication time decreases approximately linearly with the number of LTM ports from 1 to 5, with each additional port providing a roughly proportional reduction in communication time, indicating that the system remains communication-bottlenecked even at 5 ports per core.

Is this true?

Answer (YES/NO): NO